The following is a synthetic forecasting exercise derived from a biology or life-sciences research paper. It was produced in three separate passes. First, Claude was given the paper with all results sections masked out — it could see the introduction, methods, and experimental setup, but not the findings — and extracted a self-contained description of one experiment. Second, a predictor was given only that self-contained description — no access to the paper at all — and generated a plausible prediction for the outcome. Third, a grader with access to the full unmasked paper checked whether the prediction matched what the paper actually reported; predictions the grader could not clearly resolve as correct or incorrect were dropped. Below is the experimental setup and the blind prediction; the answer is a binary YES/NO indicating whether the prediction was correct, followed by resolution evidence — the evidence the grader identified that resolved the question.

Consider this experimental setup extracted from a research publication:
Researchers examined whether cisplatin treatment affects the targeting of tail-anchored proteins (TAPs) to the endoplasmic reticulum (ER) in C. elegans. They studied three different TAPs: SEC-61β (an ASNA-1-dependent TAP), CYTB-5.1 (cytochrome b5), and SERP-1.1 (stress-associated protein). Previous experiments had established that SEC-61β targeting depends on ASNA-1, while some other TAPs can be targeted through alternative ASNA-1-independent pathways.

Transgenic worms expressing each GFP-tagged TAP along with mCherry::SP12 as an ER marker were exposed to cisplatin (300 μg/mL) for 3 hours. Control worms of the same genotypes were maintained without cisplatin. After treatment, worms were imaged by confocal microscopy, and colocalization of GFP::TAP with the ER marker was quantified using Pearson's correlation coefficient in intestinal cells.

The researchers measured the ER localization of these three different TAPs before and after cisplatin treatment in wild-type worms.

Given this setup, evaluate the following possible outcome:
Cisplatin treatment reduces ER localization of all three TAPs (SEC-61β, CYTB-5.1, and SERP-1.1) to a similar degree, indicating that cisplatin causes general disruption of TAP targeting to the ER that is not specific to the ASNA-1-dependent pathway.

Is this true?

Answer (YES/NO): NO